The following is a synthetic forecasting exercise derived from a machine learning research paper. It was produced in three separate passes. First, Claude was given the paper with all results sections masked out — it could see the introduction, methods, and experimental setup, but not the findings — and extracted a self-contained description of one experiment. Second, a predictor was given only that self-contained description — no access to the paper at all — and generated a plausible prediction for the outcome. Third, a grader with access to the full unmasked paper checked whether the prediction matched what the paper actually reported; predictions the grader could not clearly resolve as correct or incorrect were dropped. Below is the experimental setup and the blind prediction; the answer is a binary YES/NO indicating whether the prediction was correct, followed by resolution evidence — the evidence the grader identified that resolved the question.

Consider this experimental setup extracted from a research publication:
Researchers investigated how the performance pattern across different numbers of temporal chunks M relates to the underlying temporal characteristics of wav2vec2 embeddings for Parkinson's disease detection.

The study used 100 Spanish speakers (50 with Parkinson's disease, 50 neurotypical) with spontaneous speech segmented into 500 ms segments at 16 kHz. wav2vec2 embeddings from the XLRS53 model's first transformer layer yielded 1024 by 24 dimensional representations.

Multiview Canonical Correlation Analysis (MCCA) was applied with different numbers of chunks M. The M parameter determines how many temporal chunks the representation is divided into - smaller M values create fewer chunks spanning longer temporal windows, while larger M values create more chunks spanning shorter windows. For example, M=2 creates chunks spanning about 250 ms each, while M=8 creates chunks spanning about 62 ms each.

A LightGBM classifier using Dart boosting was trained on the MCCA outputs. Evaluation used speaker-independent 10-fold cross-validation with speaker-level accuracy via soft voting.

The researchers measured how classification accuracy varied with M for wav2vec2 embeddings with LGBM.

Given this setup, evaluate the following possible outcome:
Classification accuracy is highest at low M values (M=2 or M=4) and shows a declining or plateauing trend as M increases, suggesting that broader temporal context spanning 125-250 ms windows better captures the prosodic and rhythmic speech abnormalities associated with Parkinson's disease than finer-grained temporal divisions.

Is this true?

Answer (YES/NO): NO